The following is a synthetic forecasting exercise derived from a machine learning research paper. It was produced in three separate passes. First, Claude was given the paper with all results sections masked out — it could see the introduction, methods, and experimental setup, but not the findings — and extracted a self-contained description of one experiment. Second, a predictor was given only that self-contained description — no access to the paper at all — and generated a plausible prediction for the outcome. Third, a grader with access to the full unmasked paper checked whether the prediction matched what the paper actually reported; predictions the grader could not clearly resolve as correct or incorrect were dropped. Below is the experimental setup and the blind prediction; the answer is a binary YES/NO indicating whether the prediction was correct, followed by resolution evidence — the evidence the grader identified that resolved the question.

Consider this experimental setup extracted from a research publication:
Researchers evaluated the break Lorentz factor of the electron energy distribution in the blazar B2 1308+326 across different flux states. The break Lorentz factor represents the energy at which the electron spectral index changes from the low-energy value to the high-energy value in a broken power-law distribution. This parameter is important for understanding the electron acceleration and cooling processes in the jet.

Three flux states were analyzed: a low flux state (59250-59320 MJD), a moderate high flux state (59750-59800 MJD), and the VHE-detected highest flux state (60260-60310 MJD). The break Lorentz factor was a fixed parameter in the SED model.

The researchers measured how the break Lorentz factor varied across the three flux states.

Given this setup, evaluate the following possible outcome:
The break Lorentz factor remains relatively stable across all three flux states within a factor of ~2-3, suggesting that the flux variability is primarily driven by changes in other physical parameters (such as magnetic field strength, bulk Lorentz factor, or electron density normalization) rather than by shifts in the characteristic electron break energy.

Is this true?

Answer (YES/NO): NO